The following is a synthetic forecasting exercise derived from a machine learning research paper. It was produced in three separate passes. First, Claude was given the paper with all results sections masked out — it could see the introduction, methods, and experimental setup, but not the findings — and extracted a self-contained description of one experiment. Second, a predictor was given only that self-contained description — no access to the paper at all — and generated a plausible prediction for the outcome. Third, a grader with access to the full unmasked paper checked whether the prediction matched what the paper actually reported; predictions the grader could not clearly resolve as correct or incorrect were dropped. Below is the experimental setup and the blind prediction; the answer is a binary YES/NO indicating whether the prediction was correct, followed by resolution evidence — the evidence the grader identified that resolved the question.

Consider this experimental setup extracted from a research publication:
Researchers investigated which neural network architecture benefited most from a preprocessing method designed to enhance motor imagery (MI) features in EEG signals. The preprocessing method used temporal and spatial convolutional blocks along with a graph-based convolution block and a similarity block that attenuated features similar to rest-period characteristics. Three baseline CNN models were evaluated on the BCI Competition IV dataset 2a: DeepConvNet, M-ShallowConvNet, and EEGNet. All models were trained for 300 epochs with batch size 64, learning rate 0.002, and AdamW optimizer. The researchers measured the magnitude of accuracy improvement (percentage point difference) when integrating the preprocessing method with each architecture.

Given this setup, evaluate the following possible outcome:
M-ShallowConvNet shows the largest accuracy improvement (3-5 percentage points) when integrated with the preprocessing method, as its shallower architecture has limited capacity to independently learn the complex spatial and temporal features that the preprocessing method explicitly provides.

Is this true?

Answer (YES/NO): YES